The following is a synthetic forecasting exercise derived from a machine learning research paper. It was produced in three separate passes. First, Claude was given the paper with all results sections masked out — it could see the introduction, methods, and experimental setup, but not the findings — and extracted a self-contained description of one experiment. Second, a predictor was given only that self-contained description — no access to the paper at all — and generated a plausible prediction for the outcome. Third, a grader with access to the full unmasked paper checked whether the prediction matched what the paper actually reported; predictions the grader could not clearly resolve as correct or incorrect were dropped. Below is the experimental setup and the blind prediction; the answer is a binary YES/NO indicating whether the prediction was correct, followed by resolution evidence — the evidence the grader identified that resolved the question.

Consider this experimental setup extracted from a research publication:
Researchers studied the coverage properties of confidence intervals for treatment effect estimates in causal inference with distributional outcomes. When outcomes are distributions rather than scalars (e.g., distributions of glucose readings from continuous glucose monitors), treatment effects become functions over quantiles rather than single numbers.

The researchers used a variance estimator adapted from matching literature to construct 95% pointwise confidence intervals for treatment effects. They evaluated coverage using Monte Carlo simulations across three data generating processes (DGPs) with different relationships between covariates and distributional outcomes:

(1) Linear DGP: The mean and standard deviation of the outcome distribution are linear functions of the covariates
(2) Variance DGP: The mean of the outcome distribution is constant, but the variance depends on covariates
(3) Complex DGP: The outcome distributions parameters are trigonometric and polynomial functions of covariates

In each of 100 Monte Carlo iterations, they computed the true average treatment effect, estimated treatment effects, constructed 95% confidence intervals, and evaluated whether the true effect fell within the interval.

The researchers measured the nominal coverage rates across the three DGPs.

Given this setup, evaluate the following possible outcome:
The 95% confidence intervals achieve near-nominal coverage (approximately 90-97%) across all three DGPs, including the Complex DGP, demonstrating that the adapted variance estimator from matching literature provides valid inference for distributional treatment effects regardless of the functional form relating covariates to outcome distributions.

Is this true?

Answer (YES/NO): NO